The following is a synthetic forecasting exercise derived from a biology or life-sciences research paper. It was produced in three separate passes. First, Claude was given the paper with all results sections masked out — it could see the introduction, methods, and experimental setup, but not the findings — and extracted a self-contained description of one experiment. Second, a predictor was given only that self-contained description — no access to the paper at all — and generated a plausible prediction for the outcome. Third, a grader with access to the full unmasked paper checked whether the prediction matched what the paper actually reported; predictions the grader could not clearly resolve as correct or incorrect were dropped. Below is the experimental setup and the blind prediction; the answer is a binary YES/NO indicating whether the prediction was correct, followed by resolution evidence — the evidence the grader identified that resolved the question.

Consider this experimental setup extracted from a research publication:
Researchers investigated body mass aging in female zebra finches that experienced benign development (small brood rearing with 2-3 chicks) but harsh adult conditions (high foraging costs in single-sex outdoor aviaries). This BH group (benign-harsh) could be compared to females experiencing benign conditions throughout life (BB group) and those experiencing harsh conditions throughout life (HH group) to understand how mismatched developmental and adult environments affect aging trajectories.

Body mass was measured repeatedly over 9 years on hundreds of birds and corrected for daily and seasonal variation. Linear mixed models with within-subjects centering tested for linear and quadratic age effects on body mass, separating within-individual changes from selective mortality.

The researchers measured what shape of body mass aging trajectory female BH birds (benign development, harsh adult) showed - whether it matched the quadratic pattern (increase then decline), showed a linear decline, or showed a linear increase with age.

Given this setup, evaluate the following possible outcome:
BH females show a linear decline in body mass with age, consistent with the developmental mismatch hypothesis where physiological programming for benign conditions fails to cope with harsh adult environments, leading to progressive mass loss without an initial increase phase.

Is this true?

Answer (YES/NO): NO